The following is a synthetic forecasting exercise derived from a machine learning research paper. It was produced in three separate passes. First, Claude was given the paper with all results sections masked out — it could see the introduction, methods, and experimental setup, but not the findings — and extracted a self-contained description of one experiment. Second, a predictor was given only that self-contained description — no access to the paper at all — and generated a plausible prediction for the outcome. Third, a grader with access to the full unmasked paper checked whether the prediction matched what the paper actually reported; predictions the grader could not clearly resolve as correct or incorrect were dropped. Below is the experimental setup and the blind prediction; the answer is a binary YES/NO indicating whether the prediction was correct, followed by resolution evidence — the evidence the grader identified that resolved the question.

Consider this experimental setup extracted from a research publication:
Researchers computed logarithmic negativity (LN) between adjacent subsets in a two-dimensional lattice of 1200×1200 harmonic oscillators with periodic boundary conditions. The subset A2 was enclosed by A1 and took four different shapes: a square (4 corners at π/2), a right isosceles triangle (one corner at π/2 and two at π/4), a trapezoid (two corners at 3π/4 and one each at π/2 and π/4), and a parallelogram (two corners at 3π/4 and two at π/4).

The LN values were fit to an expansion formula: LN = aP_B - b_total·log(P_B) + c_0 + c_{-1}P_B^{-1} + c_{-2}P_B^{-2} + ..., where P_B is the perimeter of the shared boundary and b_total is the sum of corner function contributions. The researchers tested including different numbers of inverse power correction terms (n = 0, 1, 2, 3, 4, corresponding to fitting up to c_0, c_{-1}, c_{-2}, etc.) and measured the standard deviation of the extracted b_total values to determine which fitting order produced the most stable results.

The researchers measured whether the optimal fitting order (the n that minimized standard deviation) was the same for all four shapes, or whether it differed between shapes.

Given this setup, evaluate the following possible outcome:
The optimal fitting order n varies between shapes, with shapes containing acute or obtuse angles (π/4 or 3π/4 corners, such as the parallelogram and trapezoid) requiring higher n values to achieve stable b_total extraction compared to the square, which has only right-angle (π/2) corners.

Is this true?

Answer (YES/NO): NO